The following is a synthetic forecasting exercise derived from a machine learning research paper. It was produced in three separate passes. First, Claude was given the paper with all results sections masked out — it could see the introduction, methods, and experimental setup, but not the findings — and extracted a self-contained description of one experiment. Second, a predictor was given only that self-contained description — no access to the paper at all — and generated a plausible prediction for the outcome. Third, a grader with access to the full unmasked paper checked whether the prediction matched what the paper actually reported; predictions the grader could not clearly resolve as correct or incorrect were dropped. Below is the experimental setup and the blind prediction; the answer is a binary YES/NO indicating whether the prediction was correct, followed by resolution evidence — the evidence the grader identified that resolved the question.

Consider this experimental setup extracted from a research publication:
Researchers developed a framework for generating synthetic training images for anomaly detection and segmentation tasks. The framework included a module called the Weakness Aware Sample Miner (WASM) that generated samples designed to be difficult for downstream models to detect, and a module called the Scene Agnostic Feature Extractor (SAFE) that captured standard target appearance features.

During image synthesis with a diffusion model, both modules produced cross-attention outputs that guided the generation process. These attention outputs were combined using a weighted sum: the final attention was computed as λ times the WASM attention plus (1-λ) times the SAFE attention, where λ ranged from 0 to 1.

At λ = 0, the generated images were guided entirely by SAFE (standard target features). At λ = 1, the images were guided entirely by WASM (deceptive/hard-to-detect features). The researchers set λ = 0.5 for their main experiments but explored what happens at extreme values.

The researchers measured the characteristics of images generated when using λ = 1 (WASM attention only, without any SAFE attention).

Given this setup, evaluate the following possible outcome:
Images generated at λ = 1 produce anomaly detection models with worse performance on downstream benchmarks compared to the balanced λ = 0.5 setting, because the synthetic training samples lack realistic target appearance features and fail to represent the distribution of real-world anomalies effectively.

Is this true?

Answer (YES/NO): YES